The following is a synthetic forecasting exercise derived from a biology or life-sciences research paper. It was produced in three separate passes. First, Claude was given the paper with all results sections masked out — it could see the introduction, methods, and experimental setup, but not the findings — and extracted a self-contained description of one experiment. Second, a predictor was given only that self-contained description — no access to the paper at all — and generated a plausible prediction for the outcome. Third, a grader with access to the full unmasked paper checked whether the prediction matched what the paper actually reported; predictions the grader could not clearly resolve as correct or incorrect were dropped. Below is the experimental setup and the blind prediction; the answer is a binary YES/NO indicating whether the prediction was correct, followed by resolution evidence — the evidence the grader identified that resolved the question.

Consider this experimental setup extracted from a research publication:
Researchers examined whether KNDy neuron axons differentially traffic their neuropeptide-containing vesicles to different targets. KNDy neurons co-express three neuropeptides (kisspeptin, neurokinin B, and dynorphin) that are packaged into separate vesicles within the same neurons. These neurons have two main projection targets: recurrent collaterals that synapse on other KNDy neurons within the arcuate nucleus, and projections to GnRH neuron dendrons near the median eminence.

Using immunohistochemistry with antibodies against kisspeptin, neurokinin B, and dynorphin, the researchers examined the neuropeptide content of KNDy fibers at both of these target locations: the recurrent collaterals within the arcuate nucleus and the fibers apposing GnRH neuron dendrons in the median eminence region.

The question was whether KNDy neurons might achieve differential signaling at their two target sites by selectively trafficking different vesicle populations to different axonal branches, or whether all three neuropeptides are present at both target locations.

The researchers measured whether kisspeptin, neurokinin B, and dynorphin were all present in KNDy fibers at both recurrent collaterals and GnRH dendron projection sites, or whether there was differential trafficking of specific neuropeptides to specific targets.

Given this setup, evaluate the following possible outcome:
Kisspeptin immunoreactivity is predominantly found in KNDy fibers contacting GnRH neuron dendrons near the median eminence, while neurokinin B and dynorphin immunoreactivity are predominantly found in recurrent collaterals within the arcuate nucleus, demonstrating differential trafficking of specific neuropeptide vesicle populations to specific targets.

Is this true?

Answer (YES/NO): NO